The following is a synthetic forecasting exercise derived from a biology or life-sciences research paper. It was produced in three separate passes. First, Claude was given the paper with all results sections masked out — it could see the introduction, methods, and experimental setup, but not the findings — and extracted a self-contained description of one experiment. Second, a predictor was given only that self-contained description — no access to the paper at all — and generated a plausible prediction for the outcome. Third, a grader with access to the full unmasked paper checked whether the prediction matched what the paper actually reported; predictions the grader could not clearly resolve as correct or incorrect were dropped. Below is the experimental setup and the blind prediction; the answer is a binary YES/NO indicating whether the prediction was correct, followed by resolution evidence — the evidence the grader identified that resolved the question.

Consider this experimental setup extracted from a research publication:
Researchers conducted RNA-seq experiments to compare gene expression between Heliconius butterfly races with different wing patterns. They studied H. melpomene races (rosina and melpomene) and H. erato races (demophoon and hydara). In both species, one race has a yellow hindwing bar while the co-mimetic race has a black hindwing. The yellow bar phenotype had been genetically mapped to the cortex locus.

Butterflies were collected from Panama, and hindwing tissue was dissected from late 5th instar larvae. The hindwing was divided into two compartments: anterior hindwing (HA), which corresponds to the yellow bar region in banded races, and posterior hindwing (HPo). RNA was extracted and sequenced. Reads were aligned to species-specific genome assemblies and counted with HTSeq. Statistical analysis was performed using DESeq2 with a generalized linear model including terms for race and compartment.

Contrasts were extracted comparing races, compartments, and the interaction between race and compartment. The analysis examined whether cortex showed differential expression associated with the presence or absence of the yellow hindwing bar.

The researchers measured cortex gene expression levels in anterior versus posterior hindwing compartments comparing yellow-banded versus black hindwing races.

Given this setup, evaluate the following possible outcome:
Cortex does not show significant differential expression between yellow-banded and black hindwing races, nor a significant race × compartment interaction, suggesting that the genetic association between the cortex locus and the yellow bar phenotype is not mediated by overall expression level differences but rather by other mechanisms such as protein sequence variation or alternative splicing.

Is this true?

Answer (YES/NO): NO